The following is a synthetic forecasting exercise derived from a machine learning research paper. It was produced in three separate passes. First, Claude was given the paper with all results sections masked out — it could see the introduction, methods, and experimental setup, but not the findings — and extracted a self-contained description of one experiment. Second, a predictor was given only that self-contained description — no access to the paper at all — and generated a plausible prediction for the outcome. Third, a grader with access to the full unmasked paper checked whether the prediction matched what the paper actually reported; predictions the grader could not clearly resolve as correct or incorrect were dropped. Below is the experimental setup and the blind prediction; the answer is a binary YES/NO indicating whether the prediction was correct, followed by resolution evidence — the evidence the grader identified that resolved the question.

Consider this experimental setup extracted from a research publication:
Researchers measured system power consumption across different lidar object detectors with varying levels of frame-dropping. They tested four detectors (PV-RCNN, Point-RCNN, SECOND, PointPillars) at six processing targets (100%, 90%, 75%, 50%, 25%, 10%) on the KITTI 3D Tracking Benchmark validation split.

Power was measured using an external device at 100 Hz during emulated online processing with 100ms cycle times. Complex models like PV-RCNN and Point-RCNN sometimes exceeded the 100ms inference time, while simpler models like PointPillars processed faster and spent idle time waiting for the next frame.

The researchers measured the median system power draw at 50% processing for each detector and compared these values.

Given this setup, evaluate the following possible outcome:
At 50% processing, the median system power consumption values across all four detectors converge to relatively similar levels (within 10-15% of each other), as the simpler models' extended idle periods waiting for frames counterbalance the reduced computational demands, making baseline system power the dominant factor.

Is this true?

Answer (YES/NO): NO